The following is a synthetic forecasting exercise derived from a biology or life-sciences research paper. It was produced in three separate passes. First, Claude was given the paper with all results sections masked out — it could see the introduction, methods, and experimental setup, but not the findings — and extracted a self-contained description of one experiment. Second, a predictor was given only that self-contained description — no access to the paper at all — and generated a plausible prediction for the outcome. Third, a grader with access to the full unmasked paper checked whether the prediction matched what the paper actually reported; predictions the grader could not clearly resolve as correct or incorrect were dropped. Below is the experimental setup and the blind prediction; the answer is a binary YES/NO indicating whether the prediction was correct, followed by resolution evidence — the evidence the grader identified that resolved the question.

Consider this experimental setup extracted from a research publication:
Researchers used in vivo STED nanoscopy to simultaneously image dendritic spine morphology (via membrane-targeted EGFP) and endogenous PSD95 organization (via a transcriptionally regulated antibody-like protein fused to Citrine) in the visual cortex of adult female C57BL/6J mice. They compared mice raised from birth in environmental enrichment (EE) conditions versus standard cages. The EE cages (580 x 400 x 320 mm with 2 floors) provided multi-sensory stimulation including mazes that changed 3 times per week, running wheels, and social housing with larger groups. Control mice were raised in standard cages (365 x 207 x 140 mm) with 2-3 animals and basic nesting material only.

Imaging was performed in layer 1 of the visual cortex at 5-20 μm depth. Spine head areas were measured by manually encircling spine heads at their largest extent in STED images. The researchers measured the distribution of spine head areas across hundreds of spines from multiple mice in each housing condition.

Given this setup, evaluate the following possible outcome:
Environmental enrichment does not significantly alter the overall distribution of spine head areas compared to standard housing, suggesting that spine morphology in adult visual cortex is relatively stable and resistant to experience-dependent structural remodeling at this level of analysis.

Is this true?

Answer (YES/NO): NO